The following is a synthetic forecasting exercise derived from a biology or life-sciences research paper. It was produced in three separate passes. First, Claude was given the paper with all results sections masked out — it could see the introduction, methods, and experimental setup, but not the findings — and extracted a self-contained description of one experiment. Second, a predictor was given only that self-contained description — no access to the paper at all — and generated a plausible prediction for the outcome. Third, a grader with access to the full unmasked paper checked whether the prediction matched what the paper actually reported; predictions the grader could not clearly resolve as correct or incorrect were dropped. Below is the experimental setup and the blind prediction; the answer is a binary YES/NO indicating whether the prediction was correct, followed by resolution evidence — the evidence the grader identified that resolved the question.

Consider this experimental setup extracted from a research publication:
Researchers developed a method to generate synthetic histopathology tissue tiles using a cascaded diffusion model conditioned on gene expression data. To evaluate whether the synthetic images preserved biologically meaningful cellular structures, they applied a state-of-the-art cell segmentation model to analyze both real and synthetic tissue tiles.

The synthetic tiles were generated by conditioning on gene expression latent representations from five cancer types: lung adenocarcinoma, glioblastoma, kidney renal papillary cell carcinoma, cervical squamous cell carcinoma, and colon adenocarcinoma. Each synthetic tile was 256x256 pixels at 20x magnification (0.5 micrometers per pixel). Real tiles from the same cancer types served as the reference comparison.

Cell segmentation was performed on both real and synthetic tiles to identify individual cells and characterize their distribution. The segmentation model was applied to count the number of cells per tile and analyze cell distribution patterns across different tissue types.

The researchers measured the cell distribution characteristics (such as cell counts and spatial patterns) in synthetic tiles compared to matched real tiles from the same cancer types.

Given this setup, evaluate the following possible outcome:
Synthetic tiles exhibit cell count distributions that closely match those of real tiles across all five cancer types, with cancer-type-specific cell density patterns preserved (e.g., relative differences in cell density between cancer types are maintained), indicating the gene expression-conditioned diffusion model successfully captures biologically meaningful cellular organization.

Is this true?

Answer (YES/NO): NO